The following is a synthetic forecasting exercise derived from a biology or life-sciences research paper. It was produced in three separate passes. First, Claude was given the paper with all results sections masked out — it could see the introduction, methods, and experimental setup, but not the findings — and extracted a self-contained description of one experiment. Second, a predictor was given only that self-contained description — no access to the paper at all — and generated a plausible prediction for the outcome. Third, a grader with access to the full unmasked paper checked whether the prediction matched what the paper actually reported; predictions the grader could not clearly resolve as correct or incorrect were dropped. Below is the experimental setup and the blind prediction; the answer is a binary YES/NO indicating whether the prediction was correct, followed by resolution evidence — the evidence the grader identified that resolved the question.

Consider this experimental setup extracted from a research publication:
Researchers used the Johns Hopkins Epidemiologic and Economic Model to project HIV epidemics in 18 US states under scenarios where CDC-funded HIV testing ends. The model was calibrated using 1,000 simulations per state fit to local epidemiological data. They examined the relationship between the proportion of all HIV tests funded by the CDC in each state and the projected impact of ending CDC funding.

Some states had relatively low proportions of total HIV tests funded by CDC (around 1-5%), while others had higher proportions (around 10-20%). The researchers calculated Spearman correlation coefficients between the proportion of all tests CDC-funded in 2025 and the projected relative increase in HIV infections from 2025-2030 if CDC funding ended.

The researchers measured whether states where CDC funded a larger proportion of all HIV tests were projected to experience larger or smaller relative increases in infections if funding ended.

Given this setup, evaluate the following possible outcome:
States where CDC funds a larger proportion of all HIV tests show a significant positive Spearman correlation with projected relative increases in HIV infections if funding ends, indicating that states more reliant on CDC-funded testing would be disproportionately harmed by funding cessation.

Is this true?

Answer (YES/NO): YES